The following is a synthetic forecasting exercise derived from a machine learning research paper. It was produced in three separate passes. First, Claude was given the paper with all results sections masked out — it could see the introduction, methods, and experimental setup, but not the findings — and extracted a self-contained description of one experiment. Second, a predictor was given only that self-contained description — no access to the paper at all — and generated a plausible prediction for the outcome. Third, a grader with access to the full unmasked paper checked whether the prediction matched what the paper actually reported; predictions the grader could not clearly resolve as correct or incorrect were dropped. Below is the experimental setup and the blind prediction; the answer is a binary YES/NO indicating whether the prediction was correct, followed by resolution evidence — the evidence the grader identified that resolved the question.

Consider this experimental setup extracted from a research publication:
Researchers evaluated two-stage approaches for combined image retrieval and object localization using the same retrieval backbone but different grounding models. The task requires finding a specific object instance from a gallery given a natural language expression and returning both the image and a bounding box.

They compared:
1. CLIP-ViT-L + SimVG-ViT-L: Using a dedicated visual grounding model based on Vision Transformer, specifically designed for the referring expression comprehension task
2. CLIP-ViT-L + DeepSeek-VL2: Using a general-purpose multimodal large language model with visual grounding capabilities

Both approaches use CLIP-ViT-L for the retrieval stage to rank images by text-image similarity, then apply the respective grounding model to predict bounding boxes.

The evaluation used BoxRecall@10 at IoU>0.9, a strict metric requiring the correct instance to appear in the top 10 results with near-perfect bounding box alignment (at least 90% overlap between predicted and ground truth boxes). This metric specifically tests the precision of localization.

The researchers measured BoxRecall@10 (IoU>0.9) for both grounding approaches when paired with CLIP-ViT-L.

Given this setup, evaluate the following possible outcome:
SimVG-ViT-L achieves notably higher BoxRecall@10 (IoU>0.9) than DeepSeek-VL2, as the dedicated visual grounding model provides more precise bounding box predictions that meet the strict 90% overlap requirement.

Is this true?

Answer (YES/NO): NO